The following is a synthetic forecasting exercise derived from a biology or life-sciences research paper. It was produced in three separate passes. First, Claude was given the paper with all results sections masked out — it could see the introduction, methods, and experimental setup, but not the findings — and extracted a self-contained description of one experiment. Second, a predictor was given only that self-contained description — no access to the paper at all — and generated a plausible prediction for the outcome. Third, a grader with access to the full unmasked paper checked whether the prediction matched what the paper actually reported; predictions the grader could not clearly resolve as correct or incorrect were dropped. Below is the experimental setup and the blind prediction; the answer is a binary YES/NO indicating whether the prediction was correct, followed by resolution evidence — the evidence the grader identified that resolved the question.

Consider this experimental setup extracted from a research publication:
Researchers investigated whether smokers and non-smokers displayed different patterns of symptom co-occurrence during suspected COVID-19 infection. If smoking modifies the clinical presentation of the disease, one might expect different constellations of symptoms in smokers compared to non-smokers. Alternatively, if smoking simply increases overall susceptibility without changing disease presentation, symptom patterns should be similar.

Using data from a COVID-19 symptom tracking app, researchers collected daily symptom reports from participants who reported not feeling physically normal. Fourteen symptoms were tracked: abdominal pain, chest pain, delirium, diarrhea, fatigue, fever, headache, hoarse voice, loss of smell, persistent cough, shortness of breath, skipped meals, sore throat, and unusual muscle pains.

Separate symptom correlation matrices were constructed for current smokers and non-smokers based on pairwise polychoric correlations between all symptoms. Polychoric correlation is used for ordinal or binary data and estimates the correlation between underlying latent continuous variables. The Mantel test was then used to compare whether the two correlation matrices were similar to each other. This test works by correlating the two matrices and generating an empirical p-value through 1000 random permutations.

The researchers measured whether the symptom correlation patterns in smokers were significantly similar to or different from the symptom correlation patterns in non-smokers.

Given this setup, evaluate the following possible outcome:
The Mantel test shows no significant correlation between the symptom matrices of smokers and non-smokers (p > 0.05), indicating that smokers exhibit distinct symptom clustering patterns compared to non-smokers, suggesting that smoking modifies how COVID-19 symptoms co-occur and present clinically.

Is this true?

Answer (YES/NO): NO